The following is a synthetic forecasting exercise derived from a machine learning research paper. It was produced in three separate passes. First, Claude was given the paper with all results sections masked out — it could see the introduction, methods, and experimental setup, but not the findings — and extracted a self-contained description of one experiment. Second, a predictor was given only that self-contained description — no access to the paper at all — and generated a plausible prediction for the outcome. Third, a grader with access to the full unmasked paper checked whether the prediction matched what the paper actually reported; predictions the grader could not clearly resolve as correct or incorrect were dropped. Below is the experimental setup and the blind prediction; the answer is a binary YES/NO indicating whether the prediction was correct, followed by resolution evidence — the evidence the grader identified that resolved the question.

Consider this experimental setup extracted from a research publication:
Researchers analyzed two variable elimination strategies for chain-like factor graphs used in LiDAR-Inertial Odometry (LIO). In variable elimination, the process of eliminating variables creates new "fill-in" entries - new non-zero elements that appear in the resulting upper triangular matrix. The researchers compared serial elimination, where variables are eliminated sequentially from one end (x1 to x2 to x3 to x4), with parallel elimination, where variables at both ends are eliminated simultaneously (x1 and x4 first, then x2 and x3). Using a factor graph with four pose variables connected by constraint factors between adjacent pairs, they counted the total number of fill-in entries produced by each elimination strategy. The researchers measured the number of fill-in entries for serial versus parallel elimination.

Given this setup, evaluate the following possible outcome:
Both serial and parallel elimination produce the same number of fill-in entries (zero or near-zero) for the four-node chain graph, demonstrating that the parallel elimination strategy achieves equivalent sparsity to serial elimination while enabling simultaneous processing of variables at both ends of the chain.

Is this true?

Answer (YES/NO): NO